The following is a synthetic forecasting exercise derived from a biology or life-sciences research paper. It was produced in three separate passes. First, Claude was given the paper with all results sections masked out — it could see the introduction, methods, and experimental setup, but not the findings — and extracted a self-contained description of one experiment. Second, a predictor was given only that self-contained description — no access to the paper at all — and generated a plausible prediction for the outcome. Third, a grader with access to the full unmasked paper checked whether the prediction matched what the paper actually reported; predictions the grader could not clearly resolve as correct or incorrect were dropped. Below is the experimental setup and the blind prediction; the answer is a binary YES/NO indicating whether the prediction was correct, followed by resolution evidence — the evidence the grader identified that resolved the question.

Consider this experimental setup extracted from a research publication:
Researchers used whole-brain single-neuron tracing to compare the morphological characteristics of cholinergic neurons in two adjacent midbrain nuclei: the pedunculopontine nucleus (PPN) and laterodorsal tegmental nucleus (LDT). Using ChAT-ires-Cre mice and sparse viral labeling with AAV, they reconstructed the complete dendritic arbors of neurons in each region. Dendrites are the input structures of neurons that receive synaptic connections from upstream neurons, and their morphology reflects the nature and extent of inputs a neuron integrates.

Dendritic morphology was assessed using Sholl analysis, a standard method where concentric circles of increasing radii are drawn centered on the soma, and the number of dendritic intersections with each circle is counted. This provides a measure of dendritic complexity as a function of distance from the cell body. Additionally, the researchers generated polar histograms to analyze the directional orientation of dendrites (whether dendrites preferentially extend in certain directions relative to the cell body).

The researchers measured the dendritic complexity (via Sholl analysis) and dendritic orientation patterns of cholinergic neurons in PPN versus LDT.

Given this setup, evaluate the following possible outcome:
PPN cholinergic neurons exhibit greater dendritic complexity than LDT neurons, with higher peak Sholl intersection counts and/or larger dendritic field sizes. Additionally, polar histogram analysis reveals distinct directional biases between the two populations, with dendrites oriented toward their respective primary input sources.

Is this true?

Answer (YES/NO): NO